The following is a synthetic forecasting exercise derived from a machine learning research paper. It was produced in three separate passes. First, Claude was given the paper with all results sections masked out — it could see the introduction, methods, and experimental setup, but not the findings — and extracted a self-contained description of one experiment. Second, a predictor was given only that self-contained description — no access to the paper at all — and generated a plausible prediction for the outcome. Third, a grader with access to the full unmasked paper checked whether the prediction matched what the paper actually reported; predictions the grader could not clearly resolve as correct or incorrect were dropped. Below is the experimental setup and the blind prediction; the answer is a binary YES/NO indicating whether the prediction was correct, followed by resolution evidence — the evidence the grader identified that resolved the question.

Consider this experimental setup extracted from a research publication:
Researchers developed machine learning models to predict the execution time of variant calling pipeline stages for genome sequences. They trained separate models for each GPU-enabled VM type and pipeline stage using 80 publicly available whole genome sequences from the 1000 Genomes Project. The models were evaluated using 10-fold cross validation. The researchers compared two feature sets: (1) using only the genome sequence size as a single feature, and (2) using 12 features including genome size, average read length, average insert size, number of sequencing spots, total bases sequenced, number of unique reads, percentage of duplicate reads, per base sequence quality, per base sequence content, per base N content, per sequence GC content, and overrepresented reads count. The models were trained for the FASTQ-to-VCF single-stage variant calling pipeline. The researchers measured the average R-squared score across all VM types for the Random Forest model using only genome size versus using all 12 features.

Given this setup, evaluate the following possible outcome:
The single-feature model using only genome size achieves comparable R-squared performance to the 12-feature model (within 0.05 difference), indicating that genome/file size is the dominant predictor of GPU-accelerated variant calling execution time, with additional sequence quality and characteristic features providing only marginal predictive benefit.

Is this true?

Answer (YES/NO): NO